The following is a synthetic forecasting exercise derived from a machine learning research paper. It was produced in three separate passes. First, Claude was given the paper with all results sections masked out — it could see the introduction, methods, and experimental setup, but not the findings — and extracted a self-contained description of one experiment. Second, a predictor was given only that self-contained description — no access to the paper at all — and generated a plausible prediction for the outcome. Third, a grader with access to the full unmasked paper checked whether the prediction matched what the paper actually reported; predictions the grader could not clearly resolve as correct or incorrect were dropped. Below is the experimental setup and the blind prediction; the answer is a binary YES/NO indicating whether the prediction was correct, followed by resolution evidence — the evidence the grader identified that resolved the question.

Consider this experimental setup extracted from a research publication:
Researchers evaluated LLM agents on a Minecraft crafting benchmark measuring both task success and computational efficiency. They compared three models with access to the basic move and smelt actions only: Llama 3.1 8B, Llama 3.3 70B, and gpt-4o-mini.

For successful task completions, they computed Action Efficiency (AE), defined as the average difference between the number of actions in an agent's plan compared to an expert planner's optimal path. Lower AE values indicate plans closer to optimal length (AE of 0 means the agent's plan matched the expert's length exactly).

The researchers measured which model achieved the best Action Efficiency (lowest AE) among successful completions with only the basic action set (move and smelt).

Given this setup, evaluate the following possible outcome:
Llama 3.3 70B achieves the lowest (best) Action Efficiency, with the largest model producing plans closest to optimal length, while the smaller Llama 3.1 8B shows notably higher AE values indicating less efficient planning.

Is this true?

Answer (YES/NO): NO